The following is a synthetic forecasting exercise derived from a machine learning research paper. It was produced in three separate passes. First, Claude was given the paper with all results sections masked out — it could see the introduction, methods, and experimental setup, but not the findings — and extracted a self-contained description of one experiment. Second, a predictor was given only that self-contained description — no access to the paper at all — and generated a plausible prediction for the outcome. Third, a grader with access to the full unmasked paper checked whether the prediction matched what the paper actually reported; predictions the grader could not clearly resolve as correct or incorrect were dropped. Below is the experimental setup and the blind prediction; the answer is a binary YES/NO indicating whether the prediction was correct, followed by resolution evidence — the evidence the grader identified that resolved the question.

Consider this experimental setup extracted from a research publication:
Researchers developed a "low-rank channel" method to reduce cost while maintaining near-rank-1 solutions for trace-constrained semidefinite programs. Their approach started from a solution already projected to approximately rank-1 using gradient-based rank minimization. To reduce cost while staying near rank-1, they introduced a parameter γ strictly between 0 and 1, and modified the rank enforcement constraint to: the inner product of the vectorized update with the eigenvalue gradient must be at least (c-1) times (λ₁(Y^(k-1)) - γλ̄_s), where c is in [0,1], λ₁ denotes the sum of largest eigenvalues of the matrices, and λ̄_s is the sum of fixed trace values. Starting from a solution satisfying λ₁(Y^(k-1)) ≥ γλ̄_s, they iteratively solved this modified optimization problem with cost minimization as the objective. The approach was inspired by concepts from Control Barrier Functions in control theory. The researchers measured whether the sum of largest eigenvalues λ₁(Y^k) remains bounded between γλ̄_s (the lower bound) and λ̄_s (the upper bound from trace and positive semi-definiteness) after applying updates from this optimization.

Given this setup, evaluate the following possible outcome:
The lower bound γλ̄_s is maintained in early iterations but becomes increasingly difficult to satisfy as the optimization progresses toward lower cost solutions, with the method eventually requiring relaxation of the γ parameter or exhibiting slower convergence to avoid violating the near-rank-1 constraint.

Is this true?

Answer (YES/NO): NO